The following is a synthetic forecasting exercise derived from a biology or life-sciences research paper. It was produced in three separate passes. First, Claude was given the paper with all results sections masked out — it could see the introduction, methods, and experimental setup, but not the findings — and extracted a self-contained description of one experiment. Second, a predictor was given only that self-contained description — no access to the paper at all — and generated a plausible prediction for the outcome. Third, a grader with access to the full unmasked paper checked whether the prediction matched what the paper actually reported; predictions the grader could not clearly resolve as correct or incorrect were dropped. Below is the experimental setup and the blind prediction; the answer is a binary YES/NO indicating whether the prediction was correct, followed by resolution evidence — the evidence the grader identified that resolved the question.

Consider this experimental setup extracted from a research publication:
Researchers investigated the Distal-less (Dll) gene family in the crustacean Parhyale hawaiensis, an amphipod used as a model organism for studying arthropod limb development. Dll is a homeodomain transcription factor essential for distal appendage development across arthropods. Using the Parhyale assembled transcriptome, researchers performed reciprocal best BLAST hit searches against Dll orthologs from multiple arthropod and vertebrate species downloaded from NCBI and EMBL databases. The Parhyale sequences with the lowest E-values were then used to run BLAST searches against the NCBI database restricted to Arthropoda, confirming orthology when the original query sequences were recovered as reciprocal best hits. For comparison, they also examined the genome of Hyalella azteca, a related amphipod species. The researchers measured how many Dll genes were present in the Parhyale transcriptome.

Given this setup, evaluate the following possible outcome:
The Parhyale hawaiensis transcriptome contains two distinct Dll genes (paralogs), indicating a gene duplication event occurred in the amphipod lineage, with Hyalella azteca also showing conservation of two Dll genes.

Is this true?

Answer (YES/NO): NO